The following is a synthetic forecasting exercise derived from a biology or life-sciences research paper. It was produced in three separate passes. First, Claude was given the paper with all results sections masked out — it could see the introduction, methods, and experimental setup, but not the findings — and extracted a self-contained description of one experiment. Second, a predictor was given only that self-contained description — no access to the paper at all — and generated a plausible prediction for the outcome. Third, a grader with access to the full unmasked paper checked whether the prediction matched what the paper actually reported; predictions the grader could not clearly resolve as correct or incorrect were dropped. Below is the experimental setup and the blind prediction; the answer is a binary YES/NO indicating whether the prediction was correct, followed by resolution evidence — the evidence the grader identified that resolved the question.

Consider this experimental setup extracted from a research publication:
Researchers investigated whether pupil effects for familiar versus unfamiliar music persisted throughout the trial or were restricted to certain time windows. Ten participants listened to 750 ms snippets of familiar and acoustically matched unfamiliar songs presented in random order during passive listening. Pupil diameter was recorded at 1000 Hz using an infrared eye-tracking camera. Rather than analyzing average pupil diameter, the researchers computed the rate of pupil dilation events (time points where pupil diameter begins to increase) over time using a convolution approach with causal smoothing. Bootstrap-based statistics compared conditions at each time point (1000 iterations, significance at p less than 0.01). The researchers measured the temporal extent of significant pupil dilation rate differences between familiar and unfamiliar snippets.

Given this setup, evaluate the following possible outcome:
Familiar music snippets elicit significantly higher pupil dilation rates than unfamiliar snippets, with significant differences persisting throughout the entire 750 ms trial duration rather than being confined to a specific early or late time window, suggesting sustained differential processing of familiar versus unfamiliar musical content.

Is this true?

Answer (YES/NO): NO